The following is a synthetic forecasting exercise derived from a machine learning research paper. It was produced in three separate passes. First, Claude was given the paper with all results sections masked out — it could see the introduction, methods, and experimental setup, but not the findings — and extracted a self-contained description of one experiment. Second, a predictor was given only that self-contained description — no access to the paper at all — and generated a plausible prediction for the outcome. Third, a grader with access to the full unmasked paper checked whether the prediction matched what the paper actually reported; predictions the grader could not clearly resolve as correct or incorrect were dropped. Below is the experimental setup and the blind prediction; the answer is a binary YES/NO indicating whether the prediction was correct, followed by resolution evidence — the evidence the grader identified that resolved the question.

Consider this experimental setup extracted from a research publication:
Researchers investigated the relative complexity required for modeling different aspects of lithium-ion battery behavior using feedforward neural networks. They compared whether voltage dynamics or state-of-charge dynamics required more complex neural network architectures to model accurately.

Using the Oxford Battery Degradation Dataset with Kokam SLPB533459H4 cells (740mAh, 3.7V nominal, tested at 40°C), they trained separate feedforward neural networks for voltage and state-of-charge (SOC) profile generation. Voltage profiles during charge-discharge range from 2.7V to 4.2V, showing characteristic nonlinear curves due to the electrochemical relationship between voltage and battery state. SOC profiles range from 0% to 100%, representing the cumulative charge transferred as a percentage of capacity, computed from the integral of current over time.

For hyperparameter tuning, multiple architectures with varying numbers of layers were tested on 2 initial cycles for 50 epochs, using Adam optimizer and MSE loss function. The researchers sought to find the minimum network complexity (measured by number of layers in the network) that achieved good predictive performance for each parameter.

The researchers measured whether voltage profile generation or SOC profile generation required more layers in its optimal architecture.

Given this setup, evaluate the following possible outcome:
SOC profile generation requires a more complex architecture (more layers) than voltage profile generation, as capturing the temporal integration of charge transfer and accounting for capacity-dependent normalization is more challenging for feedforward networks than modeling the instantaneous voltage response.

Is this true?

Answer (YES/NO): NO